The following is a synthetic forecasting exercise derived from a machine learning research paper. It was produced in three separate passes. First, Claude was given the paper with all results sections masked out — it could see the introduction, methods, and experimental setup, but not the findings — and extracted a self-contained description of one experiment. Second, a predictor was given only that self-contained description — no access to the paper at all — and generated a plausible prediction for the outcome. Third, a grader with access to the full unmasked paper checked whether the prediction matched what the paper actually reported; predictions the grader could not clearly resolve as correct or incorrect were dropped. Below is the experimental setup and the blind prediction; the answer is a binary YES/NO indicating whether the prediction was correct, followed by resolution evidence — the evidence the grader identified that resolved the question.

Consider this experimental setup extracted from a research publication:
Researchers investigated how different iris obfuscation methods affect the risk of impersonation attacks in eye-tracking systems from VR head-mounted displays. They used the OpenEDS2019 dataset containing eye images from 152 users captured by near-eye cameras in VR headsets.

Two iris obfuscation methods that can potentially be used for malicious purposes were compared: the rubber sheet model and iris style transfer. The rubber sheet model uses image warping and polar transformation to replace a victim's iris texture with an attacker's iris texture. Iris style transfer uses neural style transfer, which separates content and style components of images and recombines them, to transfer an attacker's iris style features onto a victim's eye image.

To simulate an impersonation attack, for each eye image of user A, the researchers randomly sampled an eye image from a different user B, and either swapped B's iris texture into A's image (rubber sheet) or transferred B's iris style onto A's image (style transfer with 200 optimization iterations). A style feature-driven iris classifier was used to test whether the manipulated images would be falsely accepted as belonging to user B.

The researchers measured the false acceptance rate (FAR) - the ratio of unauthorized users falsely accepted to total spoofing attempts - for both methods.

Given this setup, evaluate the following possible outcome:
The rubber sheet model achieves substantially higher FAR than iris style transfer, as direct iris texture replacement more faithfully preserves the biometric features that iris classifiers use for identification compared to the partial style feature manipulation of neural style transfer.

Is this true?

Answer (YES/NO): YES